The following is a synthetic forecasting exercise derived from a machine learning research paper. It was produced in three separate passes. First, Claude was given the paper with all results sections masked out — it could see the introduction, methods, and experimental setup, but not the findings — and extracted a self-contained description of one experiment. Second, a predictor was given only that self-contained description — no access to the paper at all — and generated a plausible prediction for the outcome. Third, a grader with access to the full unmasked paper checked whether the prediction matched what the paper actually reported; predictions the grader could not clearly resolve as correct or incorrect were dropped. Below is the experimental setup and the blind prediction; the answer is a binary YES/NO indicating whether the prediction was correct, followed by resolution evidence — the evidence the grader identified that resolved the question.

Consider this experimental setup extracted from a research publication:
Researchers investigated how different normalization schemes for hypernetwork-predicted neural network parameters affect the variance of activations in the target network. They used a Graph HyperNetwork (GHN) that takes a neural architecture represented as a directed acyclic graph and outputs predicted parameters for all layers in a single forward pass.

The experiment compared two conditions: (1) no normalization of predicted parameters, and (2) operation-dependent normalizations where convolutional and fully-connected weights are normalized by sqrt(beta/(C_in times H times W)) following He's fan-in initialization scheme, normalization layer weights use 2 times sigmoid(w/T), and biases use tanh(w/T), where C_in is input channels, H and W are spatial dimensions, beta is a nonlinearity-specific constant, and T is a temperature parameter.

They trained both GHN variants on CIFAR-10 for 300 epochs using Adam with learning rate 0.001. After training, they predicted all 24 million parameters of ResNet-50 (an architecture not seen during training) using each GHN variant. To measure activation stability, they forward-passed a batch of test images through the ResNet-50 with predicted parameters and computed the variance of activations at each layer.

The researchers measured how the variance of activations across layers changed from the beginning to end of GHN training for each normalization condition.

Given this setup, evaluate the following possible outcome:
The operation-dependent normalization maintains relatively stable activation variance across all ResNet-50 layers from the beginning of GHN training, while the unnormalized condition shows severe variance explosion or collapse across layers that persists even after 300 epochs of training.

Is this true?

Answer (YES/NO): NO